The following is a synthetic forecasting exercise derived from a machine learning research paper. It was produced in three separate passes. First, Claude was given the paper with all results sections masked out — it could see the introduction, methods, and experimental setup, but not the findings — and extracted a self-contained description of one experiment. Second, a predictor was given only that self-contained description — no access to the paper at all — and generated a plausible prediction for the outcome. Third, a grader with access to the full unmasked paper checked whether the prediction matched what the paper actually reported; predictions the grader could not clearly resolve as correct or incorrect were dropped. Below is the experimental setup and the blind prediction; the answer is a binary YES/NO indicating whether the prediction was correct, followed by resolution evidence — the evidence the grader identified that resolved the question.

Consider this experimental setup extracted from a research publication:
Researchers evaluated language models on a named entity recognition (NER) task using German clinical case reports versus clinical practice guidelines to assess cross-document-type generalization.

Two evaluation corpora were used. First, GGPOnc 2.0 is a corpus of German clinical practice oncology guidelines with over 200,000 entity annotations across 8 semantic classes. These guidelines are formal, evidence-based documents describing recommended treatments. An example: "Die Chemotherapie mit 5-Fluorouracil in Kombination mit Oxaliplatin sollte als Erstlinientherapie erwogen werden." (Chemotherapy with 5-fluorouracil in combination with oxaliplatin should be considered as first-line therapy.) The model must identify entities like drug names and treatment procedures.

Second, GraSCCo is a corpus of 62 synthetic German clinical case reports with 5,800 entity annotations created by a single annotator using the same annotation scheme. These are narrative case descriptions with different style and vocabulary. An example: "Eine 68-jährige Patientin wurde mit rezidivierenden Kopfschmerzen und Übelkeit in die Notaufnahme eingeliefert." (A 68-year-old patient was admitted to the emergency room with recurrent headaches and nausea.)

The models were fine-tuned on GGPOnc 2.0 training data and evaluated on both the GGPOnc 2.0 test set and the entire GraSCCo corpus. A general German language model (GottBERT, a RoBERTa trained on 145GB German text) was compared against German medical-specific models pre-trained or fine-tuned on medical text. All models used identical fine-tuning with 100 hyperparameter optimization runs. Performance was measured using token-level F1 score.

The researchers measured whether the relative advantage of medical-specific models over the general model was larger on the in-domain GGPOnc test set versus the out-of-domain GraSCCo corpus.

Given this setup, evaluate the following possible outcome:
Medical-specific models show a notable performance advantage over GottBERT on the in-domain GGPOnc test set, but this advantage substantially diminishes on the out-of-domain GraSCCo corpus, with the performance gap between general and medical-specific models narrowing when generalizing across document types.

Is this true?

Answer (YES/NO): YES